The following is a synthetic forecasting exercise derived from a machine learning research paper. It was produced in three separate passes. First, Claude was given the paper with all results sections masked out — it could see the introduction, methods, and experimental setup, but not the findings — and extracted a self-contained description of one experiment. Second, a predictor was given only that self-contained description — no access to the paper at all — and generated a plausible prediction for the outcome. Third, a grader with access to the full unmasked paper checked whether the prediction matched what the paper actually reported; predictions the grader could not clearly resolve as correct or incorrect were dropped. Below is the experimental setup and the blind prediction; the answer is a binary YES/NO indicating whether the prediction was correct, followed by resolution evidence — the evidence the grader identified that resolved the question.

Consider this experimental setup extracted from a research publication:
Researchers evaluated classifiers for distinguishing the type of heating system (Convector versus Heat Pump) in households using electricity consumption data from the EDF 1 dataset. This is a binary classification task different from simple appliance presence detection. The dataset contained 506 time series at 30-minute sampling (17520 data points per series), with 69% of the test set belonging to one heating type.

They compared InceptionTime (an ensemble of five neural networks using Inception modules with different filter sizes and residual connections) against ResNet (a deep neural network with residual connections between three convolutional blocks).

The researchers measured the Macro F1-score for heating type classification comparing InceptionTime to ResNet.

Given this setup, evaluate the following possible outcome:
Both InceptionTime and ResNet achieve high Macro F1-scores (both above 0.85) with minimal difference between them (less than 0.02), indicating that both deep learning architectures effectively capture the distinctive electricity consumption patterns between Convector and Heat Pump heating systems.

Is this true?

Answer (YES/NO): NO